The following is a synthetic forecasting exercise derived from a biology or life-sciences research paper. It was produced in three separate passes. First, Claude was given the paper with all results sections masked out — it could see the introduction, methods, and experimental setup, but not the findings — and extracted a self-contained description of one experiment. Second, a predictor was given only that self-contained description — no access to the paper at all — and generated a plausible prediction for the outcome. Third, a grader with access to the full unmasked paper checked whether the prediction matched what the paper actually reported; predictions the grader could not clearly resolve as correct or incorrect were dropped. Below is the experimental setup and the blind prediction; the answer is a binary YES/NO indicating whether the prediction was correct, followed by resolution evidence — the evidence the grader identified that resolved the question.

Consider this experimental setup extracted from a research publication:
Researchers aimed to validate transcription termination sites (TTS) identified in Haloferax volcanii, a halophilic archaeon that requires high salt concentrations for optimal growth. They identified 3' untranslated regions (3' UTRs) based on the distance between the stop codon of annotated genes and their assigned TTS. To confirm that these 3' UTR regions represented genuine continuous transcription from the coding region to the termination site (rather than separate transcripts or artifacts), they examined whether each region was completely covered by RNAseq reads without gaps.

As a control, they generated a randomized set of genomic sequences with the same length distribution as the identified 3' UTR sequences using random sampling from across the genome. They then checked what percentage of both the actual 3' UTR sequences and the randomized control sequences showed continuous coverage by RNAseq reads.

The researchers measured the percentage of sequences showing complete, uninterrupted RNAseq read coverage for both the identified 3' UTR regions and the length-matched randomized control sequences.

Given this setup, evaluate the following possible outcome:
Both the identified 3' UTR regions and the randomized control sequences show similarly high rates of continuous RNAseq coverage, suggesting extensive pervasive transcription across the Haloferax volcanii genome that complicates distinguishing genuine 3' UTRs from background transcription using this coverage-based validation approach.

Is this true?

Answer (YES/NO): NO